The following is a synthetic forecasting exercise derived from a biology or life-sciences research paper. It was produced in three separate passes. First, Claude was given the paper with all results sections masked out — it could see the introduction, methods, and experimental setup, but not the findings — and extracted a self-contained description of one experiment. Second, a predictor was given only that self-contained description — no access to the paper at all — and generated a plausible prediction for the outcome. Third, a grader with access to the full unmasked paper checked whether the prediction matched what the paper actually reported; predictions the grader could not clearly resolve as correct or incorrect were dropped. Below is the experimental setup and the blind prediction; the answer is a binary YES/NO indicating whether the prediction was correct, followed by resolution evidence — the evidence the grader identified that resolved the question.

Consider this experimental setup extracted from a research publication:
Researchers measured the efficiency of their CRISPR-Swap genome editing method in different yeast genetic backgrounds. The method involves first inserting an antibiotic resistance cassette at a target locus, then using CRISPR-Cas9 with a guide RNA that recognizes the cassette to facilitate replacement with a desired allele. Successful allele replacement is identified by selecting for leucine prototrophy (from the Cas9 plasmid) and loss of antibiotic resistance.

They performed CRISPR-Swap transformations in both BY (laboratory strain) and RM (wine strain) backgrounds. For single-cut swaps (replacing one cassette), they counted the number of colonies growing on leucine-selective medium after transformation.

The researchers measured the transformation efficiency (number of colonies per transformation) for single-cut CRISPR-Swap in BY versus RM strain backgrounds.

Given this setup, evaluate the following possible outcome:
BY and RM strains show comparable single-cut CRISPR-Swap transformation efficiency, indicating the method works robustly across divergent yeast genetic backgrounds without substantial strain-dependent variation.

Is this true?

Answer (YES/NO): NO